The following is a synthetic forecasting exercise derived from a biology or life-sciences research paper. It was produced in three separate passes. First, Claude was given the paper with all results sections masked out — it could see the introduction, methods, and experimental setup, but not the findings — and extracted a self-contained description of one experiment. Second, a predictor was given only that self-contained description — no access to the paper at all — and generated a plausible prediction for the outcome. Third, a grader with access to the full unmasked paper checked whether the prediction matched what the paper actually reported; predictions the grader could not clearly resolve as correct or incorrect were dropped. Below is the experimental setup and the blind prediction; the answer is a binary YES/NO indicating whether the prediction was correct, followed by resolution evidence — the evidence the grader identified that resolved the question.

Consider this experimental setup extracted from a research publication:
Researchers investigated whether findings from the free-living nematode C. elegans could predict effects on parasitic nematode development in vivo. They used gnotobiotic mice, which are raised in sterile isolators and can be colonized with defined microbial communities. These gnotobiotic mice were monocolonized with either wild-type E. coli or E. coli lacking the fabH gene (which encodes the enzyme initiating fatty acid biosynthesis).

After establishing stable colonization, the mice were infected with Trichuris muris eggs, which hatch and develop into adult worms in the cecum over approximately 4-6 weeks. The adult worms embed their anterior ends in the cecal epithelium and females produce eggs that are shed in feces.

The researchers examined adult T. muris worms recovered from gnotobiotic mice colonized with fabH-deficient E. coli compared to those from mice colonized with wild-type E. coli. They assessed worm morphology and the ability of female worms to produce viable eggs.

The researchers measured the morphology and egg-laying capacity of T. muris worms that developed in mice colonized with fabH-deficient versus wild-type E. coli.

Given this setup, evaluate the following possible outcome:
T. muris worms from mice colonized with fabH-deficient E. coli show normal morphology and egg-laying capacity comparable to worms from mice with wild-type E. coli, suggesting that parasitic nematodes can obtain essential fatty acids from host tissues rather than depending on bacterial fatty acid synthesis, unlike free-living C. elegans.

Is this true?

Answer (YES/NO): NO